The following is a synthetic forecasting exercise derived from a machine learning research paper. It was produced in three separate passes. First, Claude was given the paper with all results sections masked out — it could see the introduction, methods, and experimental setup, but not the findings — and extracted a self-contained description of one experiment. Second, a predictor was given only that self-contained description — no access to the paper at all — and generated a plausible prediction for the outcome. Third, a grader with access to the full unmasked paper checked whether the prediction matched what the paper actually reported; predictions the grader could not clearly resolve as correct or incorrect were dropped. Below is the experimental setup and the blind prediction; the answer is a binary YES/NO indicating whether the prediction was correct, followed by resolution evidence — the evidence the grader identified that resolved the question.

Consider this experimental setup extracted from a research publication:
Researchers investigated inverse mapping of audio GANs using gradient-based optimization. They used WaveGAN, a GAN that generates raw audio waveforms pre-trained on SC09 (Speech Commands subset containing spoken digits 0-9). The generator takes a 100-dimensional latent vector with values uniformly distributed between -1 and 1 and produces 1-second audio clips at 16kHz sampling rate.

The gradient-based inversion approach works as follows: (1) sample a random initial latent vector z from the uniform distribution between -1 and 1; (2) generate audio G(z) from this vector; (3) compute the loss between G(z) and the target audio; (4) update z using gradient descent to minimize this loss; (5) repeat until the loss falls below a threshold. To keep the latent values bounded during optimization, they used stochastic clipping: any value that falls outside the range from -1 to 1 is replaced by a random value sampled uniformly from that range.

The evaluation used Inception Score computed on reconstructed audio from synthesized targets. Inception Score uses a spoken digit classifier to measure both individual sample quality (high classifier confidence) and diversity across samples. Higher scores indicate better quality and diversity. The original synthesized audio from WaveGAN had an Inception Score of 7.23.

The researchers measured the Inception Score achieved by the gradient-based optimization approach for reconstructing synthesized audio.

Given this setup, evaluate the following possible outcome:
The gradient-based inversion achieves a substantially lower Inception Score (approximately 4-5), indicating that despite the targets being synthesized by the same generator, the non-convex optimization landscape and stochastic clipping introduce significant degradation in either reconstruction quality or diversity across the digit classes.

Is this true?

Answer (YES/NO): YES